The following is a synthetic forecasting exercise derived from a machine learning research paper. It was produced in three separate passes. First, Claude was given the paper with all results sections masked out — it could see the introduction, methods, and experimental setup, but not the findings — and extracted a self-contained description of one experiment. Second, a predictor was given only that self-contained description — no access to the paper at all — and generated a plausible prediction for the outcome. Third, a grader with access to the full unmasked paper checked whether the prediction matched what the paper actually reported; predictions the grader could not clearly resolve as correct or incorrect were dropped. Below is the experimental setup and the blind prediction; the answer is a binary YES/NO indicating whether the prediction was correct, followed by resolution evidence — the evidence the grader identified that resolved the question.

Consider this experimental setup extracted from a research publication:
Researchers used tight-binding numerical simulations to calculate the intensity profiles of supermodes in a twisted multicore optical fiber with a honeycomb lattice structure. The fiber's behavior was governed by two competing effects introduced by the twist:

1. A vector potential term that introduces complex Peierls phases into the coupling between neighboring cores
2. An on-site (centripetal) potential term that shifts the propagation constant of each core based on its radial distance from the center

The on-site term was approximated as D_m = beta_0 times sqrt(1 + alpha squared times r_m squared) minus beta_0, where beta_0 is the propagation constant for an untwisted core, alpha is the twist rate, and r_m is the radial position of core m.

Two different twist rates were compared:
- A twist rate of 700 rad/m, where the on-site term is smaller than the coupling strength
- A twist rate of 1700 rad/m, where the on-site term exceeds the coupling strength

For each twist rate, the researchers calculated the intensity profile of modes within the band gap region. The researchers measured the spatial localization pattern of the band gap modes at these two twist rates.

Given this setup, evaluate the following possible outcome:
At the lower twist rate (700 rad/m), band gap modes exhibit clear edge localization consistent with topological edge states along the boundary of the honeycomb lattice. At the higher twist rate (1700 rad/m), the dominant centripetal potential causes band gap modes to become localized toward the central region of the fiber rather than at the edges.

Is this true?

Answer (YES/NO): NO